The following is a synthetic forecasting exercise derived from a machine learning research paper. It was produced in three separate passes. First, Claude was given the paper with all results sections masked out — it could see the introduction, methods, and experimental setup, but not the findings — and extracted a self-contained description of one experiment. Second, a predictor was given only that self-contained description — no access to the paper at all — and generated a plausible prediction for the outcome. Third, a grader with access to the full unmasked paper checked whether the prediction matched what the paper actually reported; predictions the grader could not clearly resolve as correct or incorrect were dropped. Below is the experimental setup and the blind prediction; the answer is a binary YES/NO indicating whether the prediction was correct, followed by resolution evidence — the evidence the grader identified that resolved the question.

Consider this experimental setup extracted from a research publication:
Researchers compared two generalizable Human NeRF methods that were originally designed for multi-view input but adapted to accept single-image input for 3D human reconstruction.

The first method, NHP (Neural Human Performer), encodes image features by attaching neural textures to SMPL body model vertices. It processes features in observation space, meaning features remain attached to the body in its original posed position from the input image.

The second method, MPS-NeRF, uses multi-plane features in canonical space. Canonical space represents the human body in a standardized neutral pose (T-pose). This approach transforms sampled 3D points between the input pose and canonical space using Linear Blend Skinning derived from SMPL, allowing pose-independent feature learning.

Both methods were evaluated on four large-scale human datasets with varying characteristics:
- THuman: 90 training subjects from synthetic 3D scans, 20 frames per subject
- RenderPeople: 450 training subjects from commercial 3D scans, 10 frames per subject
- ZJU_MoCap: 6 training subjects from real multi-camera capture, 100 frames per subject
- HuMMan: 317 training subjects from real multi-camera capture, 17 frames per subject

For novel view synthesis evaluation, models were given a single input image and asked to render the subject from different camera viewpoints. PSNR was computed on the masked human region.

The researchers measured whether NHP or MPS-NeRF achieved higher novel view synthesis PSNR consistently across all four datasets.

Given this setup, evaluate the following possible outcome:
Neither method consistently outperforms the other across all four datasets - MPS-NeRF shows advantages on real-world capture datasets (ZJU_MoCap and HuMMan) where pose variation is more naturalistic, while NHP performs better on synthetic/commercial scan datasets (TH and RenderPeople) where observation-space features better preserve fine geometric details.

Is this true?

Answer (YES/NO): NO